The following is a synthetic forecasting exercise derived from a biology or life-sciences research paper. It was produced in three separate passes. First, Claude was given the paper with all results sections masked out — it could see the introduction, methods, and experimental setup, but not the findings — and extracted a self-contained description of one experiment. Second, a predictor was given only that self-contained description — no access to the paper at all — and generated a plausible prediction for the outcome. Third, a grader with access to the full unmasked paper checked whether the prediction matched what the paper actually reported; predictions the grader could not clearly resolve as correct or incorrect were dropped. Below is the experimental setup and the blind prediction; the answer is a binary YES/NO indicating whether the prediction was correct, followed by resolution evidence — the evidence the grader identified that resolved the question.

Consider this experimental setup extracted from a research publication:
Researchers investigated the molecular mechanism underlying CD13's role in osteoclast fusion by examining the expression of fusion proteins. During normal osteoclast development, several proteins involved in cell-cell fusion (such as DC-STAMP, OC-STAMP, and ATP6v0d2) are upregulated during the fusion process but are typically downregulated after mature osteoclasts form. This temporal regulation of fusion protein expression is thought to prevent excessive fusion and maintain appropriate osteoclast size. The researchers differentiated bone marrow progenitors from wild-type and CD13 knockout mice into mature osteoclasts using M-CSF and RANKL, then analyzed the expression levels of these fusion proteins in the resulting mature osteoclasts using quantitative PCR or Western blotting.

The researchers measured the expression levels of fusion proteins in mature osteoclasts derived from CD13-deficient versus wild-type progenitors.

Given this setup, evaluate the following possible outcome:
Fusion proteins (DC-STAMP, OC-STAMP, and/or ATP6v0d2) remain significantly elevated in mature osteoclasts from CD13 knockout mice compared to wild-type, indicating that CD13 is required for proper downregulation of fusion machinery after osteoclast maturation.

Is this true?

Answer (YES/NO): YES